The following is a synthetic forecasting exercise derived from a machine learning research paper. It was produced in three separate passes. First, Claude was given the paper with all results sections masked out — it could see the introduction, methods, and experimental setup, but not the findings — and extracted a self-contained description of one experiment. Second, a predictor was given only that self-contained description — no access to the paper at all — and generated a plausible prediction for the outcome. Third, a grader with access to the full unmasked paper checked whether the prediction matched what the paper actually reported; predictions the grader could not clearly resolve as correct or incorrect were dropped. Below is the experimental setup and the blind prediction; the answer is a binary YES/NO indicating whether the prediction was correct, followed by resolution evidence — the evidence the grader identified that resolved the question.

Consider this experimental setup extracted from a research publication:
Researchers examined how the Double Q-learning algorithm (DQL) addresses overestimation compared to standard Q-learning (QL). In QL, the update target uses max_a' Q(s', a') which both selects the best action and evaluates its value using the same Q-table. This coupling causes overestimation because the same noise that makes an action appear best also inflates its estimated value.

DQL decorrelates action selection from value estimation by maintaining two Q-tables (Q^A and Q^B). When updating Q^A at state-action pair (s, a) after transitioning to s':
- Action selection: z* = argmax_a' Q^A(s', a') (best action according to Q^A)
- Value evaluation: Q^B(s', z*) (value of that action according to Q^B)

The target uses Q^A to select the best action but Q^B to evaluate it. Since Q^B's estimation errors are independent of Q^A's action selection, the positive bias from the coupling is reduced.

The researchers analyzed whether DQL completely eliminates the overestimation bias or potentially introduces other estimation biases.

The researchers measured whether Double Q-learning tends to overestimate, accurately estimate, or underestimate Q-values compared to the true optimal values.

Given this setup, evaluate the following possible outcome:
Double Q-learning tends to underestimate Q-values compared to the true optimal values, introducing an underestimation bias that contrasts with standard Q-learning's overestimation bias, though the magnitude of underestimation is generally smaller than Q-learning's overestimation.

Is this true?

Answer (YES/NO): NO